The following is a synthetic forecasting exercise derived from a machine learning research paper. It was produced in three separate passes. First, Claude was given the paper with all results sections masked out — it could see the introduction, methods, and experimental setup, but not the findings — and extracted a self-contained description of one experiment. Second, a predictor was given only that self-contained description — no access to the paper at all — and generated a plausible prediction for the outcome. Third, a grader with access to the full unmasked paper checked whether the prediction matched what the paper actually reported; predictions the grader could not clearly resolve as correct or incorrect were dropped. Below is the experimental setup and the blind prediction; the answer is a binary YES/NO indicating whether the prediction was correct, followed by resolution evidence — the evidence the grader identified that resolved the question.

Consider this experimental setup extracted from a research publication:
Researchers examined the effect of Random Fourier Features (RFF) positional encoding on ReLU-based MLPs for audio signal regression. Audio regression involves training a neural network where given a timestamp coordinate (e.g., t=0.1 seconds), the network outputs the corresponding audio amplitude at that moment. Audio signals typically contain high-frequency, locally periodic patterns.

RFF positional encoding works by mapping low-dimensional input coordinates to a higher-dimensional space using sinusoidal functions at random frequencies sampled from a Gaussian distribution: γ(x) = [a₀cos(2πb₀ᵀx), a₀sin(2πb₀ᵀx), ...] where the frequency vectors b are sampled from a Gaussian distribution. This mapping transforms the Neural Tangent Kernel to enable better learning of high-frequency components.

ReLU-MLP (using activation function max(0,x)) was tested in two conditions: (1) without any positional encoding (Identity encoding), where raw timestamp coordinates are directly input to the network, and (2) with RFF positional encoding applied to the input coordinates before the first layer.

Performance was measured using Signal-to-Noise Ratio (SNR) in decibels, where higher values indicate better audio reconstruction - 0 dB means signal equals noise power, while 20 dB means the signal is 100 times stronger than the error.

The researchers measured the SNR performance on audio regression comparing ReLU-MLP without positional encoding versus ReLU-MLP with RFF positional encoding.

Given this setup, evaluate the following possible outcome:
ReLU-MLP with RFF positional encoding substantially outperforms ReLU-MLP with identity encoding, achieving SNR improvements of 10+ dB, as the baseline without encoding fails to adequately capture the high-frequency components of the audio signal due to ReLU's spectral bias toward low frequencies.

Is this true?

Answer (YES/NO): YES